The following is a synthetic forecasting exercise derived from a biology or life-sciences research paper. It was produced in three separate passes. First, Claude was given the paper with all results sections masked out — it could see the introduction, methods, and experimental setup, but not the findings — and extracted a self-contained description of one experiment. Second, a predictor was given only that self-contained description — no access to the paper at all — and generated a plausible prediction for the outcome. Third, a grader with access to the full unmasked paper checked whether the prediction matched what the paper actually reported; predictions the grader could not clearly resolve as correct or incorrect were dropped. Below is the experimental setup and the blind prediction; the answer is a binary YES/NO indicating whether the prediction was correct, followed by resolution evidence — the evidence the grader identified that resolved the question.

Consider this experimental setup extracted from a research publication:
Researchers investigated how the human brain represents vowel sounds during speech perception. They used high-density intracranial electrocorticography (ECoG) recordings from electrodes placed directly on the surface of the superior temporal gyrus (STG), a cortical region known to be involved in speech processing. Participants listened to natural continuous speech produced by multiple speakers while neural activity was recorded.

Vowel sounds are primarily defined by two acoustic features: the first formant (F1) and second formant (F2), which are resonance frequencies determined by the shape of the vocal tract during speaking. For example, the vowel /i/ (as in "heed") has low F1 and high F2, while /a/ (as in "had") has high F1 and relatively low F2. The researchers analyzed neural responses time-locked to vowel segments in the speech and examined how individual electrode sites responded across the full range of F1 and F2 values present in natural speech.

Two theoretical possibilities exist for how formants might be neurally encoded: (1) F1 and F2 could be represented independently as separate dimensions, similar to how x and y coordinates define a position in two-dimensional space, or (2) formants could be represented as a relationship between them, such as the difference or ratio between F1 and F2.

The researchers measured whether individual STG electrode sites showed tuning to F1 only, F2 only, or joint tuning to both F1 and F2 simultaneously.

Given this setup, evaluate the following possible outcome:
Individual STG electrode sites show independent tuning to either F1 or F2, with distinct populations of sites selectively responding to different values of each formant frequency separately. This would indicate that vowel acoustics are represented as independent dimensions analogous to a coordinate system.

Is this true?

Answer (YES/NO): NO